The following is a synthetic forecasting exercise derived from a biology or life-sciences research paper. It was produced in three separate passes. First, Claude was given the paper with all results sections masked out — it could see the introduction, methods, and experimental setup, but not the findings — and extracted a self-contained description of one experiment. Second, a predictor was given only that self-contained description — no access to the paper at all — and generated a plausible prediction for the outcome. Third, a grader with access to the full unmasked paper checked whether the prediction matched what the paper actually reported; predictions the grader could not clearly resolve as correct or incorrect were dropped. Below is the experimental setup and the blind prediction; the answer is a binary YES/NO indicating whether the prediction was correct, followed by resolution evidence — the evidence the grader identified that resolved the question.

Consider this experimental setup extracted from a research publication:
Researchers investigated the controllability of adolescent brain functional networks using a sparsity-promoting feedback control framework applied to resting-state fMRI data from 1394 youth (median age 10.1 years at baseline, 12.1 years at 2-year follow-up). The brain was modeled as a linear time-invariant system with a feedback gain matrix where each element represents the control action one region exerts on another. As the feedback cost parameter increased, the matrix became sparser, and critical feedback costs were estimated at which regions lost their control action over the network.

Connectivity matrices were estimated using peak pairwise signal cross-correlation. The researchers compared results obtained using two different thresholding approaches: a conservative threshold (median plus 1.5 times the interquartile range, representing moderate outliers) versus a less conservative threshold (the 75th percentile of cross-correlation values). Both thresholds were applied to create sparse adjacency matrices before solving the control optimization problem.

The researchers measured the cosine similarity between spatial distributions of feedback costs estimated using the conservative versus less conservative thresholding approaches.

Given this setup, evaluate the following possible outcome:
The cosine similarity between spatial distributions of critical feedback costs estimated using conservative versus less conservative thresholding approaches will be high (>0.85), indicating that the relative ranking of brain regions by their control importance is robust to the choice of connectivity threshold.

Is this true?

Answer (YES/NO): YES